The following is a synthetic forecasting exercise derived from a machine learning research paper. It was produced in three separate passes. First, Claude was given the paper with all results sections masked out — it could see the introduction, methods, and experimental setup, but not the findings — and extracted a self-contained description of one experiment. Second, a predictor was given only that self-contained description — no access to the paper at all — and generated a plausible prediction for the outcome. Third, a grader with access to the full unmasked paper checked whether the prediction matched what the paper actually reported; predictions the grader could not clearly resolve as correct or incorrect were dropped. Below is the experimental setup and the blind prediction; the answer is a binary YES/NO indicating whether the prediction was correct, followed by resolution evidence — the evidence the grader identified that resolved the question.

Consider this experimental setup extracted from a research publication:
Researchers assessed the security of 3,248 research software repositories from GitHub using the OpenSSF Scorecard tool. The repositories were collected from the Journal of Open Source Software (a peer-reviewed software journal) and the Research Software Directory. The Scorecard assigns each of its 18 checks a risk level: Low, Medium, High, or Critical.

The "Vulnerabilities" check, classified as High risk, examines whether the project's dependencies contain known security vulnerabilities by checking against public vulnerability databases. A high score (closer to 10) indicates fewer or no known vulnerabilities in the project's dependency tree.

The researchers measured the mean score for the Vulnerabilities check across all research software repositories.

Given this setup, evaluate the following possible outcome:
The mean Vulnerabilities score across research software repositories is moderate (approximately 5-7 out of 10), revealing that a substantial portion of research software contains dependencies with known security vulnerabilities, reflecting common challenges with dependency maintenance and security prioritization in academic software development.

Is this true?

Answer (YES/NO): NO